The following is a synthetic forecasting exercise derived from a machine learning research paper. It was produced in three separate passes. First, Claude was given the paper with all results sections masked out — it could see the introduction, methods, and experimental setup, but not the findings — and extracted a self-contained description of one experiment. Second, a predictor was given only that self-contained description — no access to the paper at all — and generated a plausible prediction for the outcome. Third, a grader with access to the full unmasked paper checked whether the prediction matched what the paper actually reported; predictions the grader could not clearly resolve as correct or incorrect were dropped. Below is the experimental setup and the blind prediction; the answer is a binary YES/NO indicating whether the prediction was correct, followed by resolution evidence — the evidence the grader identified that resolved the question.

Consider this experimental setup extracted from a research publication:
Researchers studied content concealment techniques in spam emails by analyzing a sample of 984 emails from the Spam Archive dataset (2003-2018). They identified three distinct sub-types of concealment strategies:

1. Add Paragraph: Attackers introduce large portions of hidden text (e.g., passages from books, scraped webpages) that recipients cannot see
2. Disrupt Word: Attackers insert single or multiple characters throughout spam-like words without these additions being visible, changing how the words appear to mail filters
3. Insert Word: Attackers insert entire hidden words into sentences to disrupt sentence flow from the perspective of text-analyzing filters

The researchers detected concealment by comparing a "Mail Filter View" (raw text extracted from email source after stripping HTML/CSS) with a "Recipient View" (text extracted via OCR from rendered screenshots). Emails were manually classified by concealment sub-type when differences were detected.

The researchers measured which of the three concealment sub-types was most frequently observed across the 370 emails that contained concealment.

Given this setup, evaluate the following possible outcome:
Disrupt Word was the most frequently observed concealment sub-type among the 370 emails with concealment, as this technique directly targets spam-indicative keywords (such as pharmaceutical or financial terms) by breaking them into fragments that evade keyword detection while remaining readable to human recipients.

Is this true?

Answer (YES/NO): NO